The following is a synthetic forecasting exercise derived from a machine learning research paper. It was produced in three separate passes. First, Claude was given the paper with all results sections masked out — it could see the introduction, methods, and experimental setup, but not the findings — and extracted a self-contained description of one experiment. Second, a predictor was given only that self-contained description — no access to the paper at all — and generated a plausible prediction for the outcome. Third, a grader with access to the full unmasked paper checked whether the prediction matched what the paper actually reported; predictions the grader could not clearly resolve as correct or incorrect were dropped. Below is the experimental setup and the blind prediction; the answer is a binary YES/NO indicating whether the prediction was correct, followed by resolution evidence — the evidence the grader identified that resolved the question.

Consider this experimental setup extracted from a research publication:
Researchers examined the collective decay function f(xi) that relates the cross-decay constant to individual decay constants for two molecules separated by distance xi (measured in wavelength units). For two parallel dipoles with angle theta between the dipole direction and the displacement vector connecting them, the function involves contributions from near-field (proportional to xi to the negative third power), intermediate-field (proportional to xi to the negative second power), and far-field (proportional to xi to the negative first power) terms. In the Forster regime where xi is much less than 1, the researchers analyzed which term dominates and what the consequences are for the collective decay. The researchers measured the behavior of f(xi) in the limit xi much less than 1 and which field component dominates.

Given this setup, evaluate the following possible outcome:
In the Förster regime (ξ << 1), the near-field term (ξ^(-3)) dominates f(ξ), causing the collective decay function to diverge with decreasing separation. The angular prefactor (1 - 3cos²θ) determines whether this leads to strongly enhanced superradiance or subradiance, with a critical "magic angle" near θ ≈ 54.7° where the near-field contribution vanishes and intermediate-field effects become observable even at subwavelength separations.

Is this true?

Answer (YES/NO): NO